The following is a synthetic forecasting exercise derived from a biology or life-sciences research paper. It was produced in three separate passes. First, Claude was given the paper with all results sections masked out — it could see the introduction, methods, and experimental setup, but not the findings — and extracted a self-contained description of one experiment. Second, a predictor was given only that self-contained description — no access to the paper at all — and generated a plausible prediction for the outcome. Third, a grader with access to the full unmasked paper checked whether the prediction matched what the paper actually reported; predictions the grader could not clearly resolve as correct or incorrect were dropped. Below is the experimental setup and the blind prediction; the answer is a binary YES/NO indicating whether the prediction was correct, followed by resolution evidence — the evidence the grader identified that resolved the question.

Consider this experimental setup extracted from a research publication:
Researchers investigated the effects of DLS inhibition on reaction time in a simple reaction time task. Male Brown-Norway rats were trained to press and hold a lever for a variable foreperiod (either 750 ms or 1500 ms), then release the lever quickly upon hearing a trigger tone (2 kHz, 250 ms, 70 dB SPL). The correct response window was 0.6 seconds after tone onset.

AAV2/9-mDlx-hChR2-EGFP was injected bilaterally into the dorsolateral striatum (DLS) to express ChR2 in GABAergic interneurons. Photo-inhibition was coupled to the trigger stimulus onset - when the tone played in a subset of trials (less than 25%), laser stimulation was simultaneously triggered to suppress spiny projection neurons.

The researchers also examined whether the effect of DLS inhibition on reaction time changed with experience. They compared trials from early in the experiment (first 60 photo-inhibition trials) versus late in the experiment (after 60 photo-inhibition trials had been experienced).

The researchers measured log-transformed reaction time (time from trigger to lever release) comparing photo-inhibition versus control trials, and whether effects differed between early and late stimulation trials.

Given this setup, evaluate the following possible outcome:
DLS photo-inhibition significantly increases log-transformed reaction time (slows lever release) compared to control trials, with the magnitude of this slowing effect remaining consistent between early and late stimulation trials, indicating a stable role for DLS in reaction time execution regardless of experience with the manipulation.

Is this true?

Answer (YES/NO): NO